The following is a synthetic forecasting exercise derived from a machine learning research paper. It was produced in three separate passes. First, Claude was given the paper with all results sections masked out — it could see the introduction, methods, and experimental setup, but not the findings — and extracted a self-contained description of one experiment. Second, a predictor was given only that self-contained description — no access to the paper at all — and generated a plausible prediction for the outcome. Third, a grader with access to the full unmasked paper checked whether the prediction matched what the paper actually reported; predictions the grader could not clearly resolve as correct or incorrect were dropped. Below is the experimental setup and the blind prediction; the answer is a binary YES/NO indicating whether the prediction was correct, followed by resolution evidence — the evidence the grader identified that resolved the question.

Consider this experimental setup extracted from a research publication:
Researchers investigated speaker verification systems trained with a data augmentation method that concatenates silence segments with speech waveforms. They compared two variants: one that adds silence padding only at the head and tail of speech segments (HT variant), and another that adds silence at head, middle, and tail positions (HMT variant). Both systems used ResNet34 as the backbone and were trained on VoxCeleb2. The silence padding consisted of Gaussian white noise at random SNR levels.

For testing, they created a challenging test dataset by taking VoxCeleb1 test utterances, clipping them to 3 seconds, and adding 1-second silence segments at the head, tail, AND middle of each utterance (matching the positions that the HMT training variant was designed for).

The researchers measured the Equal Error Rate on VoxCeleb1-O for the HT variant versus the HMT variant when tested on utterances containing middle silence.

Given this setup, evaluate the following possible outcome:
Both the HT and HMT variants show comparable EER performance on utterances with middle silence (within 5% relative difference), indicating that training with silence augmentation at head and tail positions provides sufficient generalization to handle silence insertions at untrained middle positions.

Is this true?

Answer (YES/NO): YES